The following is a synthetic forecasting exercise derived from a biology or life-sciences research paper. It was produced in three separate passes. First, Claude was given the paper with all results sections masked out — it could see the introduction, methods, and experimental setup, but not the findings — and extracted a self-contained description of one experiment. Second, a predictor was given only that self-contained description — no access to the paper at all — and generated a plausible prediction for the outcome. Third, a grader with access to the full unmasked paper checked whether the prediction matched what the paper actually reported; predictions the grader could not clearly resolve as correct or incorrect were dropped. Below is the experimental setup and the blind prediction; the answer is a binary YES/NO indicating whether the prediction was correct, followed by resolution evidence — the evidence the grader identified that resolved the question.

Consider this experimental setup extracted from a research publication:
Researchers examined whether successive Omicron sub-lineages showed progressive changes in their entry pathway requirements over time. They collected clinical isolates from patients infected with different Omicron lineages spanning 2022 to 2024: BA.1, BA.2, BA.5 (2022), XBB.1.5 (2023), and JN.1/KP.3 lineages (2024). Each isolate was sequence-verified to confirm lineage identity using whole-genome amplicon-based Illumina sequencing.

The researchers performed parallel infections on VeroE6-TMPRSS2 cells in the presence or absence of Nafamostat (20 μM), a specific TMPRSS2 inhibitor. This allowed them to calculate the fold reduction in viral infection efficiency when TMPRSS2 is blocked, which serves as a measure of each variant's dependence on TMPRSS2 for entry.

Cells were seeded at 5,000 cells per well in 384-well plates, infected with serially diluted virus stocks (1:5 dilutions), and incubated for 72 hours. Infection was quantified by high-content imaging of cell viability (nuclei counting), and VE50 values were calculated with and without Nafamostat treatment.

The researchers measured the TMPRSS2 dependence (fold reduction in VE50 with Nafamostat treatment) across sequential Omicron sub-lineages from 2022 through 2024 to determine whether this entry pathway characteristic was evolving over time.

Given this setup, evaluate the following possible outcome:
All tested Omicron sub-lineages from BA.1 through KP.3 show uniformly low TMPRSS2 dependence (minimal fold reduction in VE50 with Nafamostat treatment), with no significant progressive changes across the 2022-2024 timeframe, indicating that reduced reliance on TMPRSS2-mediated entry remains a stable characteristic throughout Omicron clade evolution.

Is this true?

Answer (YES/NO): NO